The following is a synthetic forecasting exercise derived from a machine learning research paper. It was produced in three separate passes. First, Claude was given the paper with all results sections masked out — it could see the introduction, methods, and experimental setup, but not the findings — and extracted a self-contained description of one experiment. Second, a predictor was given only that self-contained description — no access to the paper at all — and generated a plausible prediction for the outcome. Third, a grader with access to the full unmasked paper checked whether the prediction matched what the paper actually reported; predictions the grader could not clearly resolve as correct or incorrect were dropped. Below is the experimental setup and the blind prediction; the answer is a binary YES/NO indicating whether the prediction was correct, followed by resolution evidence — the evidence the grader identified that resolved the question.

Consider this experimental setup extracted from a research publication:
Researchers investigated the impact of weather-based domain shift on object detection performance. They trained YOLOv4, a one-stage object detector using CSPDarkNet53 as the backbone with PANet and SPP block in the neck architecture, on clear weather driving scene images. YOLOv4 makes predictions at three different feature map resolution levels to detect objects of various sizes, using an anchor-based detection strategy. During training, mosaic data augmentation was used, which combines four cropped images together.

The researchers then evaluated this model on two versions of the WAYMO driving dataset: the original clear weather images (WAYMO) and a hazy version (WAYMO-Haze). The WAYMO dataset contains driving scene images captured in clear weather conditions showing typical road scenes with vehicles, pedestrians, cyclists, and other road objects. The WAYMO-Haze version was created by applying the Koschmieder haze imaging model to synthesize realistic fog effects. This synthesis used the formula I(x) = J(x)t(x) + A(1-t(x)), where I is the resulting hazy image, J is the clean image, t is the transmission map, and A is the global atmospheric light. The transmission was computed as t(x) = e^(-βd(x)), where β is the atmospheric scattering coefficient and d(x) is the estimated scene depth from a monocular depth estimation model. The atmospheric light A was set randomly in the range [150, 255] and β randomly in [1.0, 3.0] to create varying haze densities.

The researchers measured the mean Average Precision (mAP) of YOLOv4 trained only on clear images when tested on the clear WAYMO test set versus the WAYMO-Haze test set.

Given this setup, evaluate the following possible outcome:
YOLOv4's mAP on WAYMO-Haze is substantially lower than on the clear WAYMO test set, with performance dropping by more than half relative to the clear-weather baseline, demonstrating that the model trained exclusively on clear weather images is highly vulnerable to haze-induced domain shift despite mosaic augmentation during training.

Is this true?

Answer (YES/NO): NO